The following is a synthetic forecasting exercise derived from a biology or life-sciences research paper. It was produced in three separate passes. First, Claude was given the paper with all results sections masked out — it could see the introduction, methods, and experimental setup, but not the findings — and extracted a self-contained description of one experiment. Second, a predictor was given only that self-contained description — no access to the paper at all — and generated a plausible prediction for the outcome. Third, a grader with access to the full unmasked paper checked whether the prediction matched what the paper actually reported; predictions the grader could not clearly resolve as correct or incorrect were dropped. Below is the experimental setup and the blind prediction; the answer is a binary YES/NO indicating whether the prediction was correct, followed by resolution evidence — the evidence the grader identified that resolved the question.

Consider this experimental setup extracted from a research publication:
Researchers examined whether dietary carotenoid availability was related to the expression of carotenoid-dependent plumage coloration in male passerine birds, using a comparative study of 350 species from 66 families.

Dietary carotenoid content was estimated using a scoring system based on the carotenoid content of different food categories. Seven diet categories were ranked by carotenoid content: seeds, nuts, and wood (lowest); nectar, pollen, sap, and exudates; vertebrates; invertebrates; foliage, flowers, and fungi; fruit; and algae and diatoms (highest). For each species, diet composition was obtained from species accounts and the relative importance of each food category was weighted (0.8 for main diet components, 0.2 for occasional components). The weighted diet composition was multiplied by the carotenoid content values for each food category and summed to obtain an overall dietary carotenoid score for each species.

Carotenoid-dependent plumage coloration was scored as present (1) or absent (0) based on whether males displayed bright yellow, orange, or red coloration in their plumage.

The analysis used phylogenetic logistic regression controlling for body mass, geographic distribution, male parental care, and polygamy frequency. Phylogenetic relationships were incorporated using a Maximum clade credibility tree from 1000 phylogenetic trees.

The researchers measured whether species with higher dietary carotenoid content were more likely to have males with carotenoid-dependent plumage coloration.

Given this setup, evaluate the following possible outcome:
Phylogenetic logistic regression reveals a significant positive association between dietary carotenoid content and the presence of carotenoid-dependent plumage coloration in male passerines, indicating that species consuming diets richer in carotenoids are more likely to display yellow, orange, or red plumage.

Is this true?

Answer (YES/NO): YES